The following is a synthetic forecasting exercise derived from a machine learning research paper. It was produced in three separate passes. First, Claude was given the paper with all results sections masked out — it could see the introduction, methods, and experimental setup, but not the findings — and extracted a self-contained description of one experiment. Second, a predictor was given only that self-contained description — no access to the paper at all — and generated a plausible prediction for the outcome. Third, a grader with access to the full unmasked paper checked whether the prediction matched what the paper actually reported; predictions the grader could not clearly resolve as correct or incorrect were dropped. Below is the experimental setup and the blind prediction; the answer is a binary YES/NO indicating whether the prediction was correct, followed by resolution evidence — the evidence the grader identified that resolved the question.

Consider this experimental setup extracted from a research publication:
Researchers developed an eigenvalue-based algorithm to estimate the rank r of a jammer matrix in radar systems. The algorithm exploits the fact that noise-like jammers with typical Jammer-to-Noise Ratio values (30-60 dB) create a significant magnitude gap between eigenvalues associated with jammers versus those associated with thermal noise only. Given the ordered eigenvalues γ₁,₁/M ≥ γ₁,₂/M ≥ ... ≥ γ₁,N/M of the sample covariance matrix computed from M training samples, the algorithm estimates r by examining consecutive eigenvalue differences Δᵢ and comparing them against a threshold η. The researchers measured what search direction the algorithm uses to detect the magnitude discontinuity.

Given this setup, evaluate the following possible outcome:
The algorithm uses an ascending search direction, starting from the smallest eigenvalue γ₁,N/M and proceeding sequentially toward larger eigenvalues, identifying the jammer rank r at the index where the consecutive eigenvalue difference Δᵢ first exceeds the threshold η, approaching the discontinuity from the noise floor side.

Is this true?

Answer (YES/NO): YES